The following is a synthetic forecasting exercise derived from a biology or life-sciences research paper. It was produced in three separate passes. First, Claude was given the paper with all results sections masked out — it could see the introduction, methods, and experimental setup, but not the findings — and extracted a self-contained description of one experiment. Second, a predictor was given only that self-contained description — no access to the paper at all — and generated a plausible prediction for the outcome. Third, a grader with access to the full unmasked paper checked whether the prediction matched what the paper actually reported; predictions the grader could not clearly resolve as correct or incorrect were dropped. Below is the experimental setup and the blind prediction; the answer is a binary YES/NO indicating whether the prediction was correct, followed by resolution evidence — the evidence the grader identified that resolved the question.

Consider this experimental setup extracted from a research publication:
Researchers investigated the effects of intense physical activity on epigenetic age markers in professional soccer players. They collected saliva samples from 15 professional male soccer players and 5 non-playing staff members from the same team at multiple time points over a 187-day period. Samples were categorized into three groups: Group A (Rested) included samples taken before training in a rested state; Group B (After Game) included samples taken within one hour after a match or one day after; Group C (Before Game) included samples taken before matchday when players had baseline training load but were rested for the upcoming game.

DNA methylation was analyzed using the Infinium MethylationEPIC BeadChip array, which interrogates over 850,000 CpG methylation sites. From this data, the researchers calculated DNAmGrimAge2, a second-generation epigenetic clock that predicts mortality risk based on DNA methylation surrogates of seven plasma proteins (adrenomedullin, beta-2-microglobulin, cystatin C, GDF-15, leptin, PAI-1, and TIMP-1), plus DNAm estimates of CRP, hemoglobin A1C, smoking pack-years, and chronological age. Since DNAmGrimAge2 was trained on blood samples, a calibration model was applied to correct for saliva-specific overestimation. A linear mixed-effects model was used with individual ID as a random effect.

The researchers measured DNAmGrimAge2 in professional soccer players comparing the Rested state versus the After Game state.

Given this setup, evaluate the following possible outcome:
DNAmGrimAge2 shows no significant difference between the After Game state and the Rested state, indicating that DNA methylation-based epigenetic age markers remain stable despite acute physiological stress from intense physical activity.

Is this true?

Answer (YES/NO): NO